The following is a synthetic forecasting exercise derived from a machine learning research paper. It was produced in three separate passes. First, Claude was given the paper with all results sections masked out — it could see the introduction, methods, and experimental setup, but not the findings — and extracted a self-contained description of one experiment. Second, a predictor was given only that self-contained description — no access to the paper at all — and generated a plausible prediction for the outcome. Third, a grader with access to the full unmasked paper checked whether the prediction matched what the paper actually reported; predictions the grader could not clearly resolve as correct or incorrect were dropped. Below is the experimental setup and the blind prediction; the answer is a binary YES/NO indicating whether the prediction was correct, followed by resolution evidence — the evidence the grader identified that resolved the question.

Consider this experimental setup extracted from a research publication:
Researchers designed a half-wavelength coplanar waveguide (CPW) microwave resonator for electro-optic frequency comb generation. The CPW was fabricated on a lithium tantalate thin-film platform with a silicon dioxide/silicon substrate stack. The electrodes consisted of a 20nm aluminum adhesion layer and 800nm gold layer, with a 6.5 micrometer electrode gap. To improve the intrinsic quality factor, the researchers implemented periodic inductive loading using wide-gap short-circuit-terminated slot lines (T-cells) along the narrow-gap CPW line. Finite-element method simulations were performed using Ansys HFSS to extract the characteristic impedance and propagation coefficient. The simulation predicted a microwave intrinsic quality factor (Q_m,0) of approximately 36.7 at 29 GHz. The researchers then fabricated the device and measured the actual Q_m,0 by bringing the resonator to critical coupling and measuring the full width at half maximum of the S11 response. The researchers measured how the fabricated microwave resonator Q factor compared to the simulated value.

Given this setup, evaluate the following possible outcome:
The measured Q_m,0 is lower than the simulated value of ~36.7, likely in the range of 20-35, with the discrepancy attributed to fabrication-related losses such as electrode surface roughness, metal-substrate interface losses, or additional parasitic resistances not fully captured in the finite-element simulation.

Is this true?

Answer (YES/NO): NO